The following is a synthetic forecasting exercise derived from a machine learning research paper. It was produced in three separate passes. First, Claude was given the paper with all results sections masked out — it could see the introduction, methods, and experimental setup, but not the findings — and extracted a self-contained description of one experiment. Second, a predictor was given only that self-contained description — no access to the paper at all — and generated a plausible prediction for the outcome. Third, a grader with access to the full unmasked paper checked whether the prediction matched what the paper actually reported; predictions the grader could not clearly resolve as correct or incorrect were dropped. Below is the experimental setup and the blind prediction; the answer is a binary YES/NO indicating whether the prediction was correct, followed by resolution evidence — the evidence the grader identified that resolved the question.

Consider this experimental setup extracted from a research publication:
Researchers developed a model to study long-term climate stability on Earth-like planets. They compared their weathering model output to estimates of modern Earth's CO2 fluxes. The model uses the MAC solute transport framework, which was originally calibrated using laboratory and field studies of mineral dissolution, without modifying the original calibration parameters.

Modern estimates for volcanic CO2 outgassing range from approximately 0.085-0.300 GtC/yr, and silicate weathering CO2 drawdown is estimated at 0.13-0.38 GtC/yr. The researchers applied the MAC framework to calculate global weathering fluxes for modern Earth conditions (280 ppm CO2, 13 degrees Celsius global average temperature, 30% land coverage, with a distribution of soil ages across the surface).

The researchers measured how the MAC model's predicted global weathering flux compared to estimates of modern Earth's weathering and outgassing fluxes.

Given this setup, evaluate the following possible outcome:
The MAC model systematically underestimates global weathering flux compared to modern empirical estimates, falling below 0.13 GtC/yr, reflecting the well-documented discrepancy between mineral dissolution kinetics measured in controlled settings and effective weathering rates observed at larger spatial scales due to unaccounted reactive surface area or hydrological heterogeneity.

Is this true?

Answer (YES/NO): YES